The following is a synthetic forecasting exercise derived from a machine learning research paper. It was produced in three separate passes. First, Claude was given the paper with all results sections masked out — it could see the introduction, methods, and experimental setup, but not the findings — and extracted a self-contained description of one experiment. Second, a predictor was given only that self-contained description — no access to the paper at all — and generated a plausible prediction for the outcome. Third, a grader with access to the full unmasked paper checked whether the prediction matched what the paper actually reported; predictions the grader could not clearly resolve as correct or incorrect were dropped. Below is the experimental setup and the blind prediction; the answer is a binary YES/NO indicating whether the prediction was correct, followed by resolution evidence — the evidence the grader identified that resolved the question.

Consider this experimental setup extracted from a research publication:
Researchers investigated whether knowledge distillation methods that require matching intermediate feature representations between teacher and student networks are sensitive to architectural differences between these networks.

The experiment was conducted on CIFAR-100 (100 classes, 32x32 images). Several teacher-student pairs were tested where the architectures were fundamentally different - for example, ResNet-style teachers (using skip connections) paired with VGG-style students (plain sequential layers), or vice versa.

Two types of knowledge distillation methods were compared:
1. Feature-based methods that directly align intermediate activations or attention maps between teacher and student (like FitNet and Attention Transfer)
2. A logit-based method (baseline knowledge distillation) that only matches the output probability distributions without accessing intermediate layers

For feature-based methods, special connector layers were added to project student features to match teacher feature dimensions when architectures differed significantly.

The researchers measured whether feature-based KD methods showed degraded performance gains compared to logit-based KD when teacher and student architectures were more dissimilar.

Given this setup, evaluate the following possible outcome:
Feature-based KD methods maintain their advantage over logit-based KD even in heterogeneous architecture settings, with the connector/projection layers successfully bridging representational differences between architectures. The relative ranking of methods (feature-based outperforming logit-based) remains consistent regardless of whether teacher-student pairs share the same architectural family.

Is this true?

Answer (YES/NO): NO